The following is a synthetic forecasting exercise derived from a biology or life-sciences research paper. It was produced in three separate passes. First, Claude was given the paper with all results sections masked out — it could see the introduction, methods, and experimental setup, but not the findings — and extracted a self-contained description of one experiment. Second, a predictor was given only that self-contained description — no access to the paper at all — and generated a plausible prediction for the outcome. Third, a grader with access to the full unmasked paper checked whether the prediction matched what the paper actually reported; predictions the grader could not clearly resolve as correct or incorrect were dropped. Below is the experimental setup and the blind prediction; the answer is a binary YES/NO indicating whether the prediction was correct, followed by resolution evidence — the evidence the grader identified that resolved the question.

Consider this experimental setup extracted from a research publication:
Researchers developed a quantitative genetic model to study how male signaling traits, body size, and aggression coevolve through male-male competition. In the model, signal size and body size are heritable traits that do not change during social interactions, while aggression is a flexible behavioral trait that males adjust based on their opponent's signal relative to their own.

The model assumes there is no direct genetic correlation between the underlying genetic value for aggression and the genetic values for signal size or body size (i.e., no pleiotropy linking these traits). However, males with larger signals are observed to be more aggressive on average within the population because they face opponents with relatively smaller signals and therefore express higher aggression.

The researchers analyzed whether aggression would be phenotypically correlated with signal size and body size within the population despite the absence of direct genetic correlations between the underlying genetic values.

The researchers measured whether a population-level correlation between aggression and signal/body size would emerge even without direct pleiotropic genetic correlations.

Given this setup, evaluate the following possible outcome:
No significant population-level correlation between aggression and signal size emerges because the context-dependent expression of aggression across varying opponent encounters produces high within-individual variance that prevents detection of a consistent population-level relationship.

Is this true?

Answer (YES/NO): NO